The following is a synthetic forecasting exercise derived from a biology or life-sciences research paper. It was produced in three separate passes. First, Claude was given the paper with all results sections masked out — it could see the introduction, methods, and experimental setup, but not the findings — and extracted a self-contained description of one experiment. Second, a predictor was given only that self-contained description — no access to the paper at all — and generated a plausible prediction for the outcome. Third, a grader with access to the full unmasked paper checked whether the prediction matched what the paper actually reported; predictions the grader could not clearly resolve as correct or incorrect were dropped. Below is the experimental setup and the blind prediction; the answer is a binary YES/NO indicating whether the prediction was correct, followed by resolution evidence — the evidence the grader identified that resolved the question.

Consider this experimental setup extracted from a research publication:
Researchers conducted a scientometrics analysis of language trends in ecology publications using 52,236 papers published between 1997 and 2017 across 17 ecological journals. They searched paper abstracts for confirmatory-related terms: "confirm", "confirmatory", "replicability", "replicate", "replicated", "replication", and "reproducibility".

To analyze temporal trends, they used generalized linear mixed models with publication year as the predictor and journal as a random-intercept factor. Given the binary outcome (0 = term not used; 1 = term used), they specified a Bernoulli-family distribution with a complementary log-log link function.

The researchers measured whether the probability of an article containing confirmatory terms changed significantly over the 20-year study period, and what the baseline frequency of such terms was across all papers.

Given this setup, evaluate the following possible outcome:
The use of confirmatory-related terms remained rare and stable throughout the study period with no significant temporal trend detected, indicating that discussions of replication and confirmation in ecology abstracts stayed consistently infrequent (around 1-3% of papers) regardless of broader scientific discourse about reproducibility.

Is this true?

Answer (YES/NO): YES